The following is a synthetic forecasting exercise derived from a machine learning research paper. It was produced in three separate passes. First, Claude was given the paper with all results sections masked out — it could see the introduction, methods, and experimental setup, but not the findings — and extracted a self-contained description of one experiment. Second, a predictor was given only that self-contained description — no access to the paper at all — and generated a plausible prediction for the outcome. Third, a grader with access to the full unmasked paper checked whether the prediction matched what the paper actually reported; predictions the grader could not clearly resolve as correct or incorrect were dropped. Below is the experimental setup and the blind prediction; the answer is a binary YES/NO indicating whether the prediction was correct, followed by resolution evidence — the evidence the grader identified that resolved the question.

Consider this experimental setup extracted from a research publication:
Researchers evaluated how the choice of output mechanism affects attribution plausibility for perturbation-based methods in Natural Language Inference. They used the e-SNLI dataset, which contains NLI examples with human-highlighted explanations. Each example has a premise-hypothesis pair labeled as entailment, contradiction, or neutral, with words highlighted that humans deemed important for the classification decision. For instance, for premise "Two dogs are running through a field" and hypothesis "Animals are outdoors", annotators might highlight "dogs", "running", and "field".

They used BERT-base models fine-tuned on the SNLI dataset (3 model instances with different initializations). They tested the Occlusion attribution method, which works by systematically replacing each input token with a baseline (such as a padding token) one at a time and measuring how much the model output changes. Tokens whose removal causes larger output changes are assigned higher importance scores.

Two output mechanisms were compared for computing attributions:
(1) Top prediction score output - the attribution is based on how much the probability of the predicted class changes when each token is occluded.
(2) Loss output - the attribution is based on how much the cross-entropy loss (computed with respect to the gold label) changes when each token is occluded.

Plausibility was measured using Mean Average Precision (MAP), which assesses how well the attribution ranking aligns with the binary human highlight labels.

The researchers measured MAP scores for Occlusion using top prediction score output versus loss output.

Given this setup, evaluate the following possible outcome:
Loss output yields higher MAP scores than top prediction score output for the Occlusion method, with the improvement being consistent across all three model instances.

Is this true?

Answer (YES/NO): NO